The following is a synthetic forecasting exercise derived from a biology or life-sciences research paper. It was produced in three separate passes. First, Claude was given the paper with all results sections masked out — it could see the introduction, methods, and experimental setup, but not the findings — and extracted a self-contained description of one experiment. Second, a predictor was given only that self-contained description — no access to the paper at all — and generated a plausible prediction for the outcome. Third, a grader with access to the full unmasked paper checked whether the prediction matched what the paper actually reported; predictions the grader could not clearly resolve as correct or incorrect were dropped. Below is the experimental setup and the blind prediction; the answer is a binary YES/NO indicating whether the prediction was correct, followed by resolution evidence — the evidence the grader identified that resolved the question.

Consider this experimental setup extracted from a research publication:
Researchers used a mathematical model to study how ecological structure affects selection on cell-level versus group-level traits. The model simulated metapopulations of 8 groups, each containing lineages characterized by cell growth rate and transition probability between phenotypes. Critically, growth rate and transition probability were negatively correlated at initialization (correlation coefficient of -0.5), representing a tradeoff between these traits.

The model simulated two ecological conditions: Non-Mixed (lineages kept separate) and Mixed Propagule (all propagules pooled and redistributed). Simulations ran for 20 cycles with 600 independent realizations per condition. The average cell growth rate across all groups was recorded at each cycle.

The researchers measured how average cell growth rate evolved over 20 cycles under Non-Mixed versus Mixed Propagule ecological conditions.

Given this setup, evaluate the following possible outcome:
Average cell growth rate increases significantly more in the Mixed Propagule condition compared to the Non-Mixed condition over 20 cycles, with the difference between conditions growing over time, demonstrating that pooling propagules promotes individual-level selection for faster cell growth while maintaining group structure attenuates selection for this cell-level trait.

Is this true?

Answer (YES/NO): NO